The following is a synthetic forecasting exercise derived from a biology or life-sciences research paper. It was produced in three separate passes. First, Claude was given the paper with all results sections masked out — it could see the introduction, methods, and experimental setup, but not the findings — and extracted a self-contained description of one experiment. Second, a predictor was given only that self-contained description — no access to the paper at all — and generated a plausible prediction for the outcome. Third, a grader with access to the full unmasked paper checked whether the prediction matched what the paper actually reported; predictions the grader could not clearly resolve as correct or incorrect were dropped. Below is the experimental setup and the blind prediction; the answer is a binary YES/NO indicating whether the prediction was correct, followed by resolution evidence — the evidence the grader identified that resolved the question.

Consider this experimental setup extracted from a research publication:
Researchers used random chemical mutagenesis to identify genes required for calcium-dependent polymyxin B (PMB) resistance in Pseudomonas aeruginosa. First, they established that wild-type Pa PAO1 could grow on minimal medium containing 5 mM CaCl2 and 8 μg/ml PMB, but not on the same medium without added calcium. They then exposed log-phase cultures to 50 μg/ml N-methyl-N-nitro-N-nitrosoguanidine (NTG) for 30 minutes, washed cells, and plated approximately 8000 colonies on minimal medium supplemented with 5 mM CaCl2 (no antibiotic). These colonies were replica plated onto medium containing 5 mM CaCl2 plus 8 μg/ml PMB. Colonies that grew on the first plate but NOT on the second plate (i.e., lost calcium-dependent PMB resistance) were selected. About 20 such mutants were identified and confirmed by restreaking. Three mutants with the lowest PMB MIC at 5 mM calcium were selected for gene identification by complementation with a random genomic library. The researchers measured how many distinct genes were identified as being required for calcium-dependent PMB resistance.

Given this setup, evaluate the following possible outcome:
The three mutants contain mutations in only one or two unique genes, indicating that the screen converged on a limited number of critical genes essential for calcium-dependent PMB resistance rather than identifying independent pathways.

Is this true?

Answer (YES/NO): NO